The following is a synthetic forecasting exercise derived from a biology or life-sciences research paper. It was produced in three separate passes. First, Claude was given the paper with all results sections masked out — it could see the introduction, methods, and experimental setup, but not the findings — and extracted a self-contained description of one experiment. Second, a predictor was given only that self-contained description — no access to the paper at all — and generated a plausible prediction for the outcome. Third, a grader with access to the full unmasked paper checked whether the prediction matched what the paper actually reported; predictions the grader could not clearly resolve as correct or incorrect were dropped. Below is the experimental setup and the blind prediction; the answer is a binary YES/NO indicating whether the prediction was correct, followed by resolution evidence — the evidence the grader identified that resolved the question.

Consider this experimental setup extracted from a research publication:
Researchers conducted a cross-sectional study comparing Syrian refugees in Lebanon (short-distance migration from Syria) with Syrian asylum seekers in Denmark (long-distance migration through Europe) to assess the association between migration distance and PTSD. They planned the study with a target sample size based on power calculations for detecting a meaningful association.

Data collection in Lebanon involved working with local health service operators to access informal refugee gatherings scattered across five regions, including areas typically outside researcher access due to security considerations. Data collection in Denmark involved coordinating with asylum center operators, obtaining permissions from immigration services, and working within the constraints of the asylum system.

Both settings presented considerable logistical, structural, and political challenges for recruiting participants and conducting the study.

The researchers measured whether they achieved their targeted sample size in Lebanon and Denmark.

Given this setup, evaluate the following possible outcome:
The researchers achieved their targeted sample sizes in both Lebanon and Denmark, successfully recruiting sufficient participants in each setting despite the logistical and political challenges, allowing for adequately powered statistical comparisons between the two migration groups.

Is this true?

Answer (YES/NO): NO